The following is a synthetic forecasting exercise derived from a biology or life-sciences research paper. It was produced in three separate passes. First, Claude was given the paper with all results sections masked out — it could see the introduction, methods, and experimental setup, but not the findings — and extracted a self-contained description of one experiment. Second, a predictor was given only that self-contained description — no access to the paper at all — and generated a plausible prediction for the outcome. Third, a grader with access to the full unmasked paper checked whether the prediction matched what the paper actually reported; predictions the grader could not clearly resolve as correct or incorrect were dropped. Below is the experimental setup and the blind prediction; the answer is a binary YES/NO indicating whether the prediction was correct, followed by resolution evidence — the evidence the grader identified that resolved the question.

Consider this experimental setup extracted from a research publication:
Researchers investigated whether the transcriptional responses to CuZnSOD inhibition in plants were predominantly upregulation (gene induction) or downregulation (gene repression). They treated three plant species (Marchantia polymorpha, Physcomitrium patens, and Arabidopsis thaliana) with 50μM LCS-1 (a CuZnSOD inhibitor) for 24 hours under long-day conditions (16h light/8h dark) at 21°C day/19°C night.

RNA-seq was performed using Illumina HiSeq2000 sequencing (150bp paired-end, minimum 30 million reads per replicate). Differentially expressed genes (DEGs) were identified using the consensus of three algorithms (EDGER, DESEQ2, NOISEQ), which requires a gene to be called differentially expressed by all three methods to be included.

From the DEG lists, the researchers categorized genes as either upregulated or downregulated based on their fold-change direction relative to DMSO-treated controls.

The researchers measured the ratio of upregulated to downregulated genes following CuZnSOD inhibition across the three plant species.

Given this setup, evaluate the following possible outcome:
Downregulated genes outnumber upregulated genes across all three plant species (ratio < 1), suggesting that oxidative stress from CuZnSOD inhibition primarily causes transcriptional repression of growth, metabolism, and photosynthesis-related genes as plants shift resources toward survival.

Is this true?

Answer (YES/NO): NO